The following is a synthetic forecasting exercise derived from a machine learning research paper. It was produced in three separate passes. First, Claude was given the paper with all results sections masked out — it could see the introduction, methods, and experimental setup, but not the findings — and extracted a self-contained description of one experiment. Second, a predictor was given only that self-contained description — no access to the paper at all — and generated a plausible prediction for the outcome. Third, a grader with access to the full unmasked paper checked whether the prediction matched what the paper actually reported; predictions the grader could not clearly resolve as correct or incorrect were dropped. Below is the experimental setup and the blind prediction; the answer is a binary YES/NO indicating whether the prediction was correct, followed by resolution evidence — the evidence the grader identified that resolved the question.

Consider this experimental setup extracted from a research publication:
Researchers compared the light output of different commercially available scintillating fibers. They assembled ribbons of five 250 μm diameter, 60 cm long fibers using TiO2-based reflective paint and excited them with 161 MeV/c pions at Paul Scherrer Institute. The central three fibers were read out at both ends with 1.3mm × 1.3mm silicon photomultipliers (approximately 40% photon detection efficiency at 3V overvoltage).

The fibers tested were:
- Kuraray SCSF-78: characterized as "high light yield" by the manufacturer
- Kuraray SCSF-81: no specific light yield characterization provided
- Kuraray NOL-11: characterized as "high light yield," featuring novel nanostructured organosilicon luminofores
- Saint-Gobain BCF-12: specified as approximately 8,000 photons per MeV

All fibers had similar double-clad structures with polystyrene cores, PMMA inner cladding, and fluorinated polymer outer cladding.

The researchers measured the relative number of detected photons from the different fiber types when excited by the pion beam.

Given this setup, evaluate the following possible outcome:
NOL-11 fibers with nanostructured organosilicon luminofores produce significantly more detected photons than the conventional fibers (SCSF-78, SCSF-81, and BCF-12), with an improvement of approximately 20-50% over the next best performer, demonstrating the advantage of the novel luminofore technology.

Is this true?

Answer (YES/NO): NO